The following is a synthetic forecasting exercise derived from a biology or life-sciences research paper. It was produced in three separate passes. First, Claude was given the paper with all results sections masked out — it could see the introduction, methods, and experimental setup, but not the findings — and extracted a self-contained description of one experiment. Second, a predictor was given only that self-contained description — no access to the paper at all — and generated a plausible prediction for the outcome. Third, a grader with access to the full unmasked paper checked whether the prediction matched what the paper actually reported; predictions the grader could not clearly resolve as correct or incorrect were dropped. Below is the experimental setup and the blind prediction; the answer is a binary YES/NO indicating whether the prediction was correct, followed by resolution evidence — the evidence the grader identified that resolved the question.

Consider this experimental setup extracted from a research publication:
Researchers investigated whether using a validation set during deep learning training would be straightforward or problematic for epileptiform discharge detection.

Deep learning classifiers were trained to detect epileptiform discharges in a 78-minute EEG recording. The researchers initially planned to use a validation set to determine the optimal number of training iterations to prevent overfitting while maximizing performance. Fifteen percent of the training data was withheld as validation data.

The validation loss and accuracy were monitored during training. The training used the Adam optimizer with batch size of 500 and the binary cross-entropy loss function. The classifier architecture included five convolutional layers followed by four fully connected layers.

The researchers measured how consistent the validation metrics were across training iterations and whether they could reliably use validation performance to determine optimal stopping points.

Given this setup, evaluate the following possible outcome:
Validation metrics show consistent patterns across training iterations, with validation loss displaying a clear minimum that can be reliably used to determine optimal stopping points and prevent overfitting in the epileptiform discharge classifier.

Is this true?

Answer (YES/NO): NO